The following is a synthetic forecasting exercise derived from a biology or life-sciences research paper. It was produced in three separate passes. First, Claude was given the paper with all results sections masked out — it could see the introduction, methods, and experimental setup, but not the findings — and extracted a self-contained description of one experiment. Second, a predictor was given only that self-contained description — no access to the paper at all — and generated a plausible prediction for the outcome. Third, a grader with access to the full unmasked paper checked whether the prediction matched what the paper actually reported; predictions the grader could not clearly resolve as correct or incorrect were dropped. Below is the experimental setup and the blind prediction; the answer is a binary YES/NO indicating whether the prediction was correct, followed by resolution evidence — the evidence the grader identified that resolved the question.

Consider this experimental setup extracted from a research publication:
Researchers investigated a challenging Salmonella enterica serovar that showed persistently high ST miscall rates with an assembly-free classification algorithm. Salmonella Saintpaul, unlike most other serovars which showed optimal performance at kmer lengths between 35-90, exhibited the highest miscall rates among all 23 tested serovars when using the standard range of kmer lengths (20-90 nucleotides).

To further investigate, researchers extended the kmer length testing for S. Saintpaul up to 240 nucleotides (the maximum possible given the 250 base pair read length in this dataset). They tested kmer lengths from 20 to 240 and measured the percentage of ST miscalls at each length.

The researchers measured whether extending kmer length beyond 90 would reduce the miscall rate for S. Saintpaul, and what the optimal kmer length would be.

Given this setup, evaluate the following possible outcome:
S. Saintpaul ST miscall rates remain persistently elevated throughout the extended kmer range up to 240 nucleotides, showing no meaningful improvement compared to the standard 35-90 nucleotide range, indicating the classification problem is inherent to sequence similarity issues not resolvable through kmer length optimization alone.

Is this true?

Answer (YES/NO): NO